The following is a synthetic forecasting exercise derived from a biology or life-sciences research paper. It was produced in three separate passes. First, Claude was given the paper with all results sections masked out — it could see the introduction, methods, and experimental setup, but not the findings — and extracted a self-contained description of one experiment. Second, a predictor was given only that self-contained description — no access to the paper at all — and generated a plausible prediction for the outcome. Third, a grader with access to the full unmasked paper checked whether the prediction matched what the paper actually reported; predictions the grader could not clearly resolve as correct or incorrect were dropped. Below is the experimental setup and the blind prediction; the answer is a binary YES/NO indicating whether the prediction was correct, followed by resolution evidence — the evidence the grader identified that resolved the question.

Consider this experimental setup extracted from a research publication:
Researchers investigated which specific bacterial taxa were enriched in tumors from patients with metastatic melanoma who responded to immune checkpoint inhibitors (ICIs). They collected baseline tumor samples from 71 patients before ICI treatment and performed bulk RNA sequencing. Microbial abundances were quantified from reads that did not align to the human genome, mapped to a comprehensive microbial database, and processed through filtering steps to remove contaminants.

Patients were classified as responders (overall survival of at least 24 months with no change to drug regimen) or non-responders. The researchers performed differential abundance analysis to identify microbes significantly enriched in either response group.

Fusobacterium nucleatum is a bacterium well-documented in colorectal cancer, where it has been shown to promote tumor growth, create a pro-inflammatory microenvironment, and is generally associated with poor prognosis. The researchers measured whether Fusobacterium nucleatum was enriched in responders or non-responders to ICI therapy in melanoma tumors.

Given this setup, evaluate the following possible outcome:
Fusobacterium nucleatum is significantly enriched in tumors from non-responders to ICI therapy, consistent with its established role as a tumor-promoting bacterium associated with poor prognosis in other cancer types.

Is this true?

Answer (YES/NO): NO